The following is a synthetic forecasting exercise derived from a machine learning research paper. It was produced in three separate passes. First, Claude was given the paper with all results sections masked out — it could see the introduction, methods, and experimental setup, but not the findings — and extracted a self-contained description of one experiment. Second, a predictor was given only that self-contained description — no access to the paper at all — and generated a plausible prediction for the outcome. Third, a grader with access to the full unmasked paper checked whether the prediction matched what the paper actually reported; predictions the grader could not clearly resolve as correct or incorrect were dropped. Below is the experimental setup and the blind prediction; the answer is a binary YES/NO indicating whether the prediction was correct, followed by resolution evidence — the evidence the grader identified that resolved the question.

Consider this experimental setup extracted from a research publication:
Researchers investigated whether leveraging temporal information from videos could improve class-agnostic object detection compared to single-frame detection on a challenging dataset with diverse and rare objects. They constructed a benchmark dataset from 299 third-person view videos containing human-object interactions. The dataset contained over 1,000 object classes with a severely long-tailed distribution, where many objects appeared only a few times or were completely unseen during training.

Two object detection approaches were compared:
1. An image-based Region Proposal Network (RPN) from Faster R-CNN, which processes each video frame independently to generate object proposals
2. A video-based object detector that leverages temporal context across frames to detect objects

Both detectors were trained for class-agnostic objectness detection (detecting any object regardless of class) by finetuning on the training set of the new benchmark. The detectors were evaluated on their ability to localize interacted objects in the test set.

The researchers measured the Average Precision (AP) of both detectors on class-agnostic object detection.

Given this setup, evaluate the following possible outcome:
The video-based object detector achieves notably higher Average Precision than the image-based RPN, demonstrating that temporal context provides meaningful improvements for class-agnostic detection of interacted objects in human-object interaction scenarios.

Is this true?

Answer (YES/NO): NO